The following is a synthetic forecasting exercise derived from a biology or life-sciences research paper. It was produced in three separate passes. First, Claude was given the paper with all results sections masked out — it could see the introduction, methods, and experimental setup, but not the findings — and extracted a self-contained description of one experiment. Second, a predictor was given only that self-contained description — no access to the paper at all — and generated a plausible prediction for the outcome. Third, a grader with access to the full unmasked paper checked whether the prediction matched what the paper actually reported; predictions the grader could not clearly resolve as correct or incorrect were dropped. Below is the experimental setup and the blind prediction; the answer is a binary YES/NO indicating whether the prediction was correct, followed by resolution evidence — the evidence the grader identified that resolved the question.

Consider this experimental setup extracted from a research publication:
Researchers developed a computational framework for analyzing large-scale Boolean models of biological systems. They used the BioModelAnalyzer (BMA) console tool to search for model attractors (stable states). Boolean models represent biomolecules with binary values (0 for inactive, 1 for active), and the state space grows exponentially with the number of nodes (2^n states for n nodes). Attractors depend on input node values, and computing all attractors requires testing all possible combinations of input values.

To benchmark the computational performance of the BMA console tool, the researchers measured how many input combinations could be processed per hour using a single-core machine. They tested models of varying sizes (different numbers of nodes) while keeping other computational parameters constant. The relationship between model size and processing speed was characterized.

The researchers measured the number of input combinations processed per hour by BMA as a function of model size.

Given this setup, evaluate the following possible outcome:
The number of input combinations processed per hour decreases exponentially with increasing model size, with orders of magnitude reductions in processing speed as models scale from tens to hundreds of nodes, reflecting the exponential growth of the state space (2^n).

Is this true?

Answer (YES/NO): NO